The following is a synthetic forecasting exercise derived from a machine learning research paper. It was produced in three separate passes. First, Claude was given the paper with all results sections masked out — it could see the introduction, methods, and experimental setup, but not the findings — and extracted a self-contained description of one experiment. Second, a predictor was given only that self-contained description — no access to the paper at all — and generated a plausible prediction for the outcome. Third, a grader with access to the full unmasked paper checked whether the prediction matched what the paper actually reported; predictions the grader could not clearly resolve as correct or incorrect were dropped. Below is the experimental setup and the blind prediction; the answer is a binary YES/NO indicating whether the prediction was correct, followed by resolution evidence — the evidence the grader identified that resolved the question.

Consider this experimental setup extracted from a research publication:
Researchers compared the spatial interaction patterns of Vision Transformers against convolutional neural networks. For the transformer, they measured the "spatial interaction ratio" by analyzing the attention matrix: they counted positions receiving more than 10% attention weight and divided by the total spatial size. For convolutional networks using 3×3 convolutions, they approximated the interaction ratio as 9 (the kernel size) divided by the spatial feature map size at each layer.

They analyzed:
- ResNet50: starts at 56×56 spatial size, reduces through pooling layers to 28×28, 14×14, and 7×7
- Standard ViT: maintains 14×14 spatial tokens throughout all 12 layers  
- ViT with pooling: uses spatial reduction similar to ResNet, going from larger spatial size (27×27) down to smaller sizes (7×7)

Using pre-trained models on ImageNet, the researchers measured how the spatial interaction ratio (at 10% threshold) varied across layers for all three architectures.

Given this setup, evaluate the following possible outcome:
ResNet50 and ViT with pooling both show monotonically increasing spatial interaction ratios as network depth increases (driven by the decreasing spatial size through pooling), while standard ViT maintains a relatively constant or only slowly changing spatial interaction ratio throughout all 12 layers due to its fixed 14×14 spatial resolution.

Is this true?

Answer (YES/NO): YES